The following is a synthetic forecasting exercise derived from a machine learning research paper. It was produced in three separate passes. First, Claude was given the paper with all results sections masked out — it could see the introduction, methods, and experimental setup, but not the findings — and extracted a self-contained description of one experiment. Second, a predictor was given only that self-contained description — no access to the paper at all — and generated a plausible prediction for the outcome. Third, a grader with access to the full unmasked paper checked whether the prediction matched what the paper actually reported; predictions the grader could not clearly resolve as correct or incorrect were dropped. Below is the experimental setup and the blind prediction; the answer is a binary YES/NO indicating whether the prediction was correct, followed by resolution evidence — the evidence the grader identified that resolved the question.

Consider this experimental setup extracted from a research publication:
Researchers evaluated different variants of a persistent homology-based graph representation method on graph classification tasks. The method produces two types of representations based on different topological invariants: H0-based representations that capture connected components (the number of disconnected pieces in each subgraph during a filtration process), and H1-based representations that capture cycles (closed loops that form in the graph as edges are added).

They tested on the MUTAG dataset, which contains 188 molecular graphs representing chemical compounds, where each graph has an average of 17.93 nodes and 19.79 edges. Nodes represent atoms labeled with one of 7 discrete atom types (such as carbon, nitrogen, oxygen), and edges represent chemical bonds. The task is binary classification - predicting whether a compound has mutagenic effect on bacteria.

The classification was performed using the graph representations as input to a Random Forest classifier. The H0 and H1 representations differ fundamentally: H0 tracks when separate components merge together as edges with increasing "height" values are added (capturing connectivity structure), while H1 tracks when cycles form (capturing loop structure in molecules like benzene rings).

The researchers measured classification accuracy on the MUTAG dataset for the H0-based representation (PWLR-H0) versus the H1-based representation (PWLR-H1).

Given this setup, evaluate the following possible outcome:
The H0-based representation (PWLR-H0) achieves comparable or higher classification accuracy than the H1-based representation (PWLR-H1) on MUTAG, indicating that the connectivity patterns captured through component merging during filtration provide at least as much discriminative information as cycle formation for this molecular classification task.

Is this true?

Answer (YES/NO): NO